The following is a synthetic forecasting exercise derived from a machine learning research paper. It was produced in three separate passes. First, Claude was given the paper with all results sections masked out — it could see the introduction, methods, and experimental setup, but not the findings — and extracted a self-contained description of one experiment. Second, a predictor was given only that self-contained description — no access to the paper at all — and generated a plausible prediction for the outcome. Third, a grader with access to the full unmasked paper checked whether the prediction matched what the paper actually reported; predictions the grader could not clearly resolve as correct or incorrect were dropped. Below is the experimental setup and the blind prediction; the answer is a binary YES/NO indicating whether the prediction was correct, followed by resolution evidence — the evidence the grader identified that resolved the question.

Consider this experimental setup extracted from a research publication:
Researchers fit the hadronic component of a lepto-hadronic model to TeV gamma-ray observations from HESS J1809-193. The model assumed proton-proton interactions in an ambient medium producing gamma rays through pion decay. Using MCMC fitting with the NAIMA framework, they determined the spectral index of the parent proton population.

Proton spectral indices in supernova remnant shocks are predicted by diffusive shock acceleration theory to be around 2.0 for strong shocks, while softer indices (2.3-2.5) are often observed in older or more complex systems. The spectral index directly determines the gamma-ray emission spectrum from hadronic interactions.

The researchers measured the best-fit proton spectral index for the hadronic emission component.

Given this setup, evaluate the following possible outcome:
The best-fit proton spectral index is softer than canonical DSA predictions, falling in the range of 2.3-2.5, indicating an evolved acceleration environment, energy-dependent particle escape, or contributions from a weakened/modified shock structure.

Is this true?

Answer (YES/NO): NO